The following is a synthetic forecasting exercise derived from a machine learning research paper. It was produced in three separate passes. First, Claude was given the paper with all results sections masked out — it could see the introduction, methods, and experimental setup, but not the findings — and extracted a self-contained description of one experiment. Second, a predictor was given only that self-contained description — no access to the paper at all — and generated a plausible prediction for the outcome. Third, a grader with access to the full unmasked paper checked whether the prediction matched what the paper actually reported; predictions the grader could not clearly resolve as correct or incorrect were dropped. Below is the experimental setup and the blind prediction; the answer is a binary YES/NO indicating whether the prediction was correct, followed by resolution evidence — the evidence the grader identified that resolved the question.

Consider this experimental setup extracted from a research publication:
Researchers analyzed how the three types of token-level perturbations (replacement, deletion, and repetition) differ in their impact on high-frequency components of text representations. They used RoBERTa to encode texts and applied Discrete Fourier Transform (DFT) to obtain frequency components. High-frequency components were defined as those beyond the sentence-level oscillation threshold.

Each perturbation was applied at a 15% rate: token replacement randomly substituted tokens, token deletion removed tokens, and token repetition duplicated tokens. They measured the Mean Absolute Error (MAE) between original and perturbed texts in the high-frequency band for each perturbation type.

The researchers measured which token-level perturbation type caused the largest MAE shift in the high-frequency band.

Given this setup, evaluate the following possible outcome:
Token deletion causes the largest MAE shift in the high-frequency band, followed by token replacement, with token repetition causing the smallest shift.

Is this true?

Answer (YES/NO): NO